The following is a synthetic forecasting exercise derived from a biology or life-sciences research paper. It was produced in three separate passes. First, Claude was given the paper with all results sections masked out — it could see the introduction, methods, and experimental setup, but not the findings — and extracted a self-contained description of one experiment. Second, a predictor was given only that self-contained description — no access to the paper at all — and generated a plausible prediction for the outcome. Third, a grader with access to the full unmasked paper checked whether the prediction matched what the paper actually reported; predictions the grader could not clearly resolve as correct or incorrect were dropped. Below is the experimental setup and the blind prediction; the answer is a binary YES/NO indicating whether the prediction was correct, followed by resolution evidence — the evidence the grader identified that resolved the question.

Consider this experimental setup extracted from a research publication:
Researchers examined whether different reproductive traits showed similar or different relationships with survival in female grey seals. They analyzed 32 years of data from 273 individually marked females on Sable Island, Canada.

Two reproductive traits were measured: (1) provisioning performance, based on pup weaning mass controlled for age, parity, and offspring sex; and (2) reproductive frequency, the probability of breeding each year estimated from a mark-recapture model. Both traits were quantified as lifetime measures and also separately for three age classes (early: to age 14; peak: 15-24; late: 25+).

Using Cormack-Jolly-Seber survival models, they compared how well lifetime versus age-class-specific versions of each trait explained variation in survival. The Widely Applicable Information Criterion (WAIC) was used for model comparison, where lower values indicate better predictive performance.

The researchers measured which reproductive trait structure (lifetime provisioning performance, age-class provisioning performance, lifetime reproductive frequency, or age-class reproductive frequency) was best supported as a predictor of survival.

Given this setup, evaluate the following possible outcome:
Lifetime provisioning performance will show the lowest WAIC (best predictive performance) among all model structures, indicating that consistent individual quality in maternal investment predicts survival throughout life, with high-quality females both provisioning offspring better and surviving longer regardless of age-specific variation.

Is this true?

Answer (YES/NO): NO